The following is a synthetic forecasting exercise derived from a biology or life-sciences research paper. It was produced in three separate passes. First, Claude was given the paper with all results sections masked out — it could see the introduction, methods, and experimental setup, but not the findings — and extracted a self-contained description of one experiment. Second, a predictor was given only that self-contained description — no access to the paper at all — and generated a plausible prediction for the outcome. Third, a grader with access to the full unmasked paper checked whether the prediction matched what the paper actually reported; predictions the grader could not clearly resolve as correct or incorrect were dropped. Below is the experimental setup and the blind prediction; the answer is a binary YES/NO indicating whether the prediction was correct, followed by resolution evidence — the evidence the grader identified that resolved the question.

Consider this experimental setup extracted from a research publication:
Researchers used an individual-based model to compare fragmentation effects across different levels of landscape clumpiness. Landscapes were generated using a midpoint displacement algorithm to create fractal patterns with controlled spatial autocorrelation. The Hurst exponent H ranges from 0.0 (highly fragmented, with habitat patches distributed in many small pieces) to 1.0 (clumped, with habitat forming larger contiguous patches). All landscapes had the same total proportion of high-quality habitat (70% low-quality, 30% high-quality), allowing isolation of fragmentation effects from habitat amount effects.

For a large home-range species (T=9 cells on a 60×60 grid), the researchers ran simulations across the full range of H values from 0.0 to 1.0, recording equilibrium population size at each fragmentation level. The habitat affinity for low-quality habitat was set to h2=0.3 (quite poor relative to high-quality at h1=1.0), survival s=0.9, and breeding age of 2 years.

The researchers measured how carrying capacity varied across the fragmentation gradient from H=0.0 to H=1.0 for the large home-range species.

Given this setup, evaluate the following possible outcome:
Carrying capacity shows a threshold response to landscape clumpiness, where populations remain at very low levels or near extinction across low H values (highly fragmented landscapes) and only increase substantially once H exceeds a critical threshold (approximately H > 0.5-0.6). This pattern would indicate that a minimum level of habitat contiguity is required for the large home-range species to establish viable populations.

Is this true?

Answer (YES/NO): NO